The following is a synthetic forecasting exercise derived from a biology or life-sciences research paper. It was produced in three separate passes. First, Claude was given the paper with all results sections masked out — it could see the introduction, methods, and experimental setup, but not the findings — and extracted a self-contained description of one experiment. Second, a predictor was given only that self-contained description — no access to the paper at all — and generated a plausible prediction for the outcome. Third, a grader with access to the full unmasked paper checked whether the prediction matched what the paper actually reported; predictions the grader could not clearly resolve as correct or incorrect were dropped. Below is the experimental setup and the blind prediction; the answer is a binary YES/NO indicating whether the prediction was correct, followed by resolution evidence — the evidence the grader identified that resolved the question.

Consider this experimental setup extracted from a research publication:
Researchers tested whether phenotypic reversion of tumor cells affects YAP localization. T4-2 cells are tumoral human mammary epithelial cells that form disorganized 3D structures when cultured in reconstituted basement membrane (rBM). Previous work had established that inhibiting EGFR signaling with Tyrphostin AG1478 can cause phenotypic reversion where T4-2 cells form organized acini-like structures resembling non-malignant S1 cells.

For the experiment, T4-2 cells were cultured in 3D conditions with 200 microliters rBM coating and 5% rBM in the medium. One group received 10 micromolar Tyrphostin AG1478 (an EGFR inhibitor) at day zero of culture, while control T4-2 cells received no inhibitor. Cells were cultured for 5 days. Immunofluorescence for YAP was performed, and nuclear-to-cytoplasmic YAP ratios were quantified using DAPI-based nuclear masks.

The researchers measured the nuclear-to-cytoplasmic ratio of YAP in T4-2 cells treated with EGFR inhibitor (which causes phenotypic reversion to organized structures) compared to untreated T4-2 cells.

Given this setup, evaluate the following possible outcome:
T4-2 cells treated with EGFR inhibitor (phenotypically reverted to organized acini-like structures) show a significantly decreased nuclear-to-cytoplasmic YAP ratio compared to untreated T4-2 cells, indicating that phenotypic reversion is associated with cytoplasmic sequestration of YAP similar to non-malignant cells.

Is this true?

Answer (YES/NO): YES